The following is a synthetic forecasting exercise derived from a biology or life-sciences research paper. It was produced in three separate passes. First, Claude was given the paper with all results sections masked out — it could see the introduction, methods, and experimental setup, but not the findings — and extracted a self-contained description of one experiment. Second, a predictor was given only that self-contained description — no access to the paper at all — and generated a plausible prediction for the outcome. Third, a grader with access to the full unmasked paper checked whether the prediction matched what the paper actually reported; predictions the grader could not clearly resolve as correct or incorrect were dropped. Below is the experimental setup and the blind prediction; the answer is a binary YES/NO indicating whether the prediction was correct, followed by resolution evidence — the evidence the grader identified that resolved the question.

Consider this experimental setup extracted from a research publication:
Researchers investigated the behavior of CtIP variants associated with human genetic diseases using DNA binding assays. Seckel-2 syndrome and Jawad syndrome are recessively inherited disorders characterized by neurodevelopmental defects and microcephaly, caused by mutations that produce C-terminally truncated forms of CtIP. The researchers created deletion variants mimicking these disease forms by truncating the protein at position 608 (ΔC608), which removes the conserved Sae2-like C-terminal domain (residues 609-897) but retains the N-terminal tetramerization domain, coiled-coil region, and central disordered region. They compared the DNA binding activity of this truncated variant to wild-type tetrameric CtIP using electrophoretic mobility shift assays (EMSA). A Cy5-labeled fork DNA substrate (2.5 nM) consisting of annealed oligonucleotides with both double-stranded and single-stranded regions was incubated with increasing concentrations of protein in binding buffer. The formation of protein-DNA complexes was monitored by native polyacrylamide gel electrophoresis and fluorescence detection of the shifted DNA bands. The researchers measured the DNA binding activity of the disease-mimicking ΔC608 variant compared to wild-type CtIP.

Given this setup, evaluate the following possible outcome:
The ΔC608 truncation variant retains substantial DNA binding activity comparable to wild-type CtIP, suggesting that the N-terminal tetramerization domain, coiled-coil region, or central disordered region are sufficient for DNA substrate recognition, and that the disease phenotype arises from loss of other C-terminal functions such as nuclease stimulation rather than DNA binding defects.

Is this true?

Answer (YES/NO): NO